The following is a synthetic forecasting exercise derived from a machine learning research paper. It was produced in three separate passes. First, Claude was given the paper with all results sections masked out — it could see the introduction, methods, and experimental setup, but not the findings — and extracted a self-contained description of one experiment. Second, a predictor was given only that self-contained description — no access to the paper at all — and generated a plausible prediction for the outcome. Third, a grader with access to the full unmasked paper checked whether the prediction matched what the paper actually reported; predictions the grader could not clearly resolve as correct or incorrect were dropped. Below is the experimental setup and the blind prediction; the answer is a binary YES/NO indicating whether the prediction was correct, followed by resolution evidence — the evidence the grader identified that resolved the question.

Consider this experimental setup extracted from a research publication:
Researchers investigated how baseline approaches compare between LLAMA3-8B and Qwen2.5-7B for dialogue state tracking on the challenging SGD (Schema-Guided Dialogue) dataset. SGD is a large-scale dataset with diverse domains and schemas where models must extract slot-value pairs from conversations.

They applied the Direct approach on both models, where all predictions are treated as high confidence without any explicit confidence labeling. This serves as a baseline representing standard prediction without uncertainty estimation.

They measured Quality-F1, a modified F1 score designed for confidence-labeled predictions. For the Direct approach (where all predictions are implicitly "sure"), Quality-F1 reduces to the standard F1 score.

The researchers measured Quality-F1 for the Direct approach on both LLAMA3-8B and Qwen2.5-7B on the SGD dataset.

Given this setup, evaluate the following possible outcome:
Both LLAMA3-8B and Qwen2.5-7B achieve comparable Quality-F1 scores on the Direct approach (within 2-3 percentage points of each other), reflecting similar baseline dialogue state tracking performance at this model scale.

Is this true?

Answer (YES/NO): NO